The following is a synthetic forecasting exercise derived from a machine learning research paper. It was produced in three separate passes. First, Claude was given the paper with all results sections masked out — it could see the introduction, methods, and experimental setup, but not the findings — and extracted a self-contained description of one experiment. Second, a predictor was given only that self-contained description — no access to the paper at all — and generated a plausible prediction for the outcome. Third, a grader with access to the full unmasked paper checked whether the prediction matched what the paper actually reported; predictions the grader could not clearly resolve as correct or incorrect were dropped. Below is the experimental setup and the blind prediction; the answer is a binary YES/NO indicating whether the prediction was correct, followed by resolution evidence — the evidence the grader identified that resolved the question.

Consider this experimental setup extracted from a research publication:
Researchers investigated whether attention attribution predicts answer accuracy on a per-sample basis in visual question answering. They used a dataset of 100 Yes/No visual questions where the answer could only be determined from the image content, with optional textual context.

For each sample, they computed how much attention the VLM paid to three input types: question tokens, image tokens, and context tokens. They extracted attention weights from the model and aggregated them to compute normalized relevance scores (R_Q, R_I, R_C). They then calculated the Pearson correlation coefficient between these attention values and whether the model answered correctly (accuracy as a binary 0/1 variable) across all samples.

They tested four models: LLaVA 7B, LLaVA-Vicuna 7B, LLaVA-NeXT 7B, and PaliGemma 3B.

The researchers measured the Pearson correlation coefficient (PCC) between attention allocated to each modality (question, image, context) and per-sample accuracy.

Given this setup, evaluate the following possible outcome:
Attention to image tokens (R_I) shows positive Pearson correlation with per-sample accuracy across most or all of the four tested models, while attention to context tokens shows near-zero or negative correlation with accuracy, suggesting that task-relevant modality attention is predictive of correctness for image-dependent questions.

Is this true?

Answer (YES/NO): NO